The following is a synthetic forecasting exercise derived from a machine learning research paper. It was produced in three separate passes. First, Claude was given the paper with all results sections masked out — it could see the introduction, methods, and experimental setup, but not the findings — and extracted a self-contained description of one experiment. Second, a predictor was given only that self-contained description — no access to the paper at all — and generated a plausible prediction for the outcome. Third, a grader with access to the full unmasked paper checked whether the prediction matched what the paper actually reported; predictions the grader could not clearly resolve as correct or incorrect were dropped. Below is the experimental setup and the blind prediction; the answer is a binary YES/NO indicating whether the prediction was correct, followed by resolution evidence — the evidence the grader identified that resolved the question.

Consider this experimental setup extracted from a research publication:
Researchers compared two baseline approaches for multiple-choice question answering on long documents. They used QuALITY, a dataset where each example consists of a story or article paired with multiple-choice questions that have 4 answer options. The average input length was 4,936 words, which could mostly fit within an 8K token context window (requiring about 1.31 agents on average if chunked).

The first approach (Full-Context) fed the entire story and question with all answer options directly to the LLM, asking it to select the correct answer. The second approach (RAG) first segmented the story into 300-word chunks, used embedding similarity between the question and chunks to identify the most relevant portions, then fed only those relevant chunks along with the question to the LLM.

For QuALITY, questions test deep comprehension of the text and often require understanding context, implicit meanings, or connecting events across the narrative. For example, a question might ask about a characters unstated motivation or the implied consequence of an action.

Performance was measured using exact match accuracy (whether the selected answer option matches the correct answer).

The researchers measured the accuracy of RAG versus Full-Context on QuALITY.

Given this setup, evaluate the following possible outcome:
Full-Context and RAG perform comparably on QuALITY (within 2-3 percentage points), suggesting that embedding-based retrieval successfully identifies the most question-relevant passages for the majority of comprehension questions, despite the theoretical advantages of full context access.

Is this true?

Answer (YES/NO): NO